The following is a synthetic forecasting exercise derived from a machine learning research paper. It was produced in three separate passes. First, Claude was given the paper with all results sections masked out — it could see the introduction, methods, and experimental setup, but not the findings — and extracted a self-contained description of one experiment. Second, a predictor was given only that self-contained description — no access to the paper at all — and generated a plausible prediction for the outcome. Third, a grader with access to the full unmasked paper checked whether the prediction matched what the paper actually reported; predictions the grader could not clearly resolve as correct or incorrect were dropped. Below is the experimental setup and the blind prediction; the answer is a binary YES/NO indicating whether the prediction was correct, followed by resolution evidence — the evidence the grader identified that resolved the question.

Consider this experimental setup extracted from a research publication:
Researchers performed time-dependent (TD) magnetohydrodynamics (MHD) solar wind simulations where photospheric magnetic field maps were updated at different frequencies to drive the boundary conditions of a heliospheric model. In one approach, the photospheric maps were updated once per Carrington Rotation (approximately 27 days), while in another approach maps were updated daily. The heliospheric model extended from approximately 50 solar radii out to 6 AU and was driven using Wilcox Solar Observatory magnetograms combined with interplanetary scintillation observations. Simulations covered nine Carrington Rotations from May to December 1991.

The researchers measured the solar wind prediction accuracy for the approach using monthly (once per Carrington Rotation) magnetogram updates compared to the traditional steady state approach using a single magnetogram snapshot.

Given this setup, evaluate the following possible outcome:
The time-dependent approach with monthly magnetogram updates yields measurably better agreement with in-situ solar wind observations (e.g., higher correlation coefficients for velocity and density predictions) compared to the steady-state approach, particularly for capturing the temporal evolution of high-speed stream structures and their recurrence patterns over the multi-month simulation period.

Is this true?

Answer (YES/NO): NO